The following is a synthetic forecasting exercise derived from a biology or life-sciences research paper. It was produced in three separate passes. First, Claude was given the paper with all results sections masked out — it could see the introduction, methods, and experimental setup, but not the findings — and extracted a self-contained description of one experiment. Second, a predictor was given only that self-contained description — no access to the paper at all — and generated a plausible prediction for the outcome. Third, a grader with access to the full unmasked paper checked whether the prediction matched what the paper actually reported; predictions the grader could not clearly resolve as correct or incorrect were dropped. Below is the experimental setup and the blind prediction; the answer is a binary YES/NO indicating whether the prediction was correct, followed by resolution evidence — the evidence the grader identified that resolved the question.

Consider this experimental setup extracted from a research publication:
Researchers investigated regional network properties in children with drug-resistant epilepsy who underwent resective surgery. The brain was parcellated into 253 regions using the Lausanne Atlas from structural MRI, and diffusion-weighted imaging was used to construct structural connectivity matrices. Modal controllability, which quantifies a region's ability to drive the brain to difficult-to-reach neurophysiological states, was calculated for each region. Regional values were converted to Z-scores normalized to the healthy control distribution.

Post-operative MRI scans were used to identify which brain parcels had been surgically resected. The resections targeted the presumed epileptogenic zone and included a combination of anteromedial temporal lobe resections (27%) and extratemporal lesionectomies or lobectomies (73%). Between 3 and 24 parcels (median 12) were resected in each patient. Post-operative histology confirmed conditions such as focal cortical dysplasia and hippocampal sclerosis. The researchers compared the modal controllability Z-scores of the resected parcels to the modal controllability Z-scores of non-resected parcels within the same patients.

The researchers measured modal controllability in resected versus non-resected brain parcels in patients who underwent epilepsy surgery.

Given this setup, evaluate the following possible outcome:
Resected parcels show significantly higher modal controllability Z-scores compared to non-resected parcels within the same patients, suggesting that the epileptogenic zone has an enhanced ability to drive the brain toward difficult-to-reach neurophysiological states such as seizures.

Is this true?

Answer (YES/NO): YES